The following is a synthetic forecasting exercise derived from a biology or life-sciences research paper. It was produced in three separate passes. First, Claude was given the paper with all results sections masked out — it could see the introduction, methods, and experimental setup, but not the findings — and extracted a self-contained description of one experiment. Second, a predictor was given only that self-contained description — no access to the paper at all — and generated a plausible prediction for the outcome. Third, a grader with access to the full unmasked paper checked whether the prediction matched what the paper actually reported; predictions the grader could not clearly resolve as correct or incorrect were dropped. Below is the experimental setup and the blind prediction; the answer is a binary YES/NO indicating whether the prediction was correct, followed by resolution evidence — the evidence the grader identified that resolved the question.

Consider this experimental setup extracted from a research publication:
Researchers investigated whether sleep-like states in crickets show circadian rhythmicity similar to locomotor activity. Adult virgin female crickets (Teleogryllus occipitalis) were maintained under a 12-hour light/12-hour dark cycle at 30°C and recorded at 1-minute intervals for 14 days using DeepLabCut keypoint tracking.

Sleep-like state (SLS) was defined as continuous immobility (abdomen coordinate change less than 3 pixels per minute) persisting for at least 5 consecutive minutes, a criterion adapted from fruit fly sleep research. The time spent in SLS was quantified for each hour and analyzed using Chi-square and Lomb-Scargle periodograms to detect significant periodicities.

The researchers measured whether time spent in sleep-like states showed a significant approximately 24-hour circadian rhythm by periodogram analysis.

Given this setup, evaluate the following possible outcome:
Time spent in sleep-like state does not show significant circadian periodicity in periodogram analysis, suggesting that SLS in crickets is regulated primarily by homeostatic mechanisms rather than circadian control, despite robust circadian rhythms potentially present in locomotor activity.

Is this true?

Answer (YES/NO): NO